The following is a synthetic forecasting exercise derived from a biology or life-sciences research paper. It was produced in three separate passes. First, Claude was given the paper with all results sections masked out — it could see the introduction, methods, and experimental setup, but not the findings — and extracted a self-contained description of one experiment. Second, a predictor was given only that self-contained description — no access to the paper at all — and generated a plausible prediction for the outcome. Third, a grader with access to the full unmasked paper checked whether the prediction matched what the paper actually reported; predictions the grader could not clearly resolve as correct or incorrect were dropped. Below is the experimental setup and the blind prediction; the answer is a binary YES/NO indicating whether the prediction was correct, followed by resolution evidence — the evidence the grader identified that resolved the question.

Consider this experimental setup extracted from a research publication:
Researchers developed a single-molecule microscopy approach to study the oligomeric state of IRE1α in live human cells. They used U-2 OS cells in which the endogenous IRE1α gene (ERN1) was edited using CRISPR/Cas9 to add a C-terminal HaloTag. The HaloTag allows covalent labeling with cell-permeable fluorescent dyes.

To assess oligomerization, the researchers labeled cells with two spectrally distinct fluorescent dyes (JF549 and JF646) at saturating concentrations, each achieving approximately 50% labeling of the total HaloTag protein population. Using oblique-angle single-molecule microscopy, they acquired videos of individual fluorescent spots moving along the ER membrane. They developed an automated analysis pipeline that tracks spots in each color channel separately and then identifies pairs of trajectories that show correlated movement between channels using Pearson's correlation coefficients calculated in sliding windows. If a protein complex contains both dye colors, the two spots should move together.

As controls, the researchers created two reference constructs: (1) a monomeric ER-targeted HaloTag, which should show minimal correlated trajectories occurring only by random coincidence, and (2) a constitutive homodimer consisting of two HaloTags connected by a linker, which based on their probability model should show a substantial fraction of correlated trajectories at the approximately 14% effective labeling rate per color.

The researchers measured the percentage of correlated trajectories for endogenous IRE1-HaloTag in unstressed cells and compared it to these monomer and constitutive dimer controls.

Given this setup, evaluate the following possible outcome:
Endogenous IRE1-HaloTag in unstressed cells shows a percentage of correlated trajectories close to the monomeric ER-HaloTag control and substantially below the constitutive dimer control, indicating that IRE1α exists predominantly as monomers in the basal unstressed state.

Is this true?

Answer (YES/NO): NO